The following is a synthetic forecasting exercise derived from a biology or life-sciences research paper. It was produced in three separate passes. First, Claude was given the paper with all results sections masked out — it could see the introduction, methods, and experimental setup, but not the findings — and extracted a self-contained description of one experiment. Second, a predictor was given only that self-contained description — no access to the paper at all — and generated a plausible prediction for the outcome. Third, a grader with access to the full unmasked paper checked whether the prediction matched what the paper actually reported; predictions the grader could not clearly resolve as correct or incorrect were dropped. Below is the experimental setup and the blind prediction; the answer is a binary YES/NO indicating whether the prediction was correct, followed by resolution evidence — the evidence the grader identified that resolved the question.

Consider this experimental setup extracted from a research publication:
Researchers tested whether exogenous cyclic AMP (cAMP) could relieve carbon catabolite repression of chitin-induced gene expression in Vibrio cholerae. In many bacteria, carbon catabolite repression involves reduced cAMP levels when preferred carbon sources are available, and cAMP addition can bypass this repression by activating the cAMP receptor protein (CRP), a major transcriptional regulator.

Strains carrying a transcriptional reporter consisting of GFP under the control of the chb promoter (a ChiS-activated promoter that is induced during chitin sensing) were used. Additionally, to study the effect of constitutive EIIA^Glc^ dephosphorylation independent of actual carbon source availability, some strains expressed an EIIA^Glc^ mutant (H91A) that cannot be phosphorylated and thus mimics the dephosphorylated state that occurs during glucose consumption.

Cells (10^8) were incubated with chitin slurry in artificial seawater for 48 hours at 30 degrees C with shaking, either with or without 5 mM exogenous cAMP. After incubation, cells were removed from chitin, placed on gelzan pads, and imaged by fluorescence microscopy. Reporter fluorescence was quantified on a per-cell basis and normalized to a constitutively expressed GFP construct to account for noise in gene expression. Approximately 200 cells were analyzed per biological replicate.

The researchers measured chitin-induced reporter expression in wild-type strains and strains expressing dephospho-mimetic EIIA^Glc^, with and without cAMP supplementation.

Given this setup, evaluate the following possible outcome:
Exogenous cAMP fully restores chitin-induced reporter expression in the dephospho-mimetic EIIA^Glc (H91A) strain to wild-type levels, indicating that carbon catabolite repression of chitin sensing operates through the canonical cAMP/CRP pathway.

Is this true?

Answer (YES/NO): NO